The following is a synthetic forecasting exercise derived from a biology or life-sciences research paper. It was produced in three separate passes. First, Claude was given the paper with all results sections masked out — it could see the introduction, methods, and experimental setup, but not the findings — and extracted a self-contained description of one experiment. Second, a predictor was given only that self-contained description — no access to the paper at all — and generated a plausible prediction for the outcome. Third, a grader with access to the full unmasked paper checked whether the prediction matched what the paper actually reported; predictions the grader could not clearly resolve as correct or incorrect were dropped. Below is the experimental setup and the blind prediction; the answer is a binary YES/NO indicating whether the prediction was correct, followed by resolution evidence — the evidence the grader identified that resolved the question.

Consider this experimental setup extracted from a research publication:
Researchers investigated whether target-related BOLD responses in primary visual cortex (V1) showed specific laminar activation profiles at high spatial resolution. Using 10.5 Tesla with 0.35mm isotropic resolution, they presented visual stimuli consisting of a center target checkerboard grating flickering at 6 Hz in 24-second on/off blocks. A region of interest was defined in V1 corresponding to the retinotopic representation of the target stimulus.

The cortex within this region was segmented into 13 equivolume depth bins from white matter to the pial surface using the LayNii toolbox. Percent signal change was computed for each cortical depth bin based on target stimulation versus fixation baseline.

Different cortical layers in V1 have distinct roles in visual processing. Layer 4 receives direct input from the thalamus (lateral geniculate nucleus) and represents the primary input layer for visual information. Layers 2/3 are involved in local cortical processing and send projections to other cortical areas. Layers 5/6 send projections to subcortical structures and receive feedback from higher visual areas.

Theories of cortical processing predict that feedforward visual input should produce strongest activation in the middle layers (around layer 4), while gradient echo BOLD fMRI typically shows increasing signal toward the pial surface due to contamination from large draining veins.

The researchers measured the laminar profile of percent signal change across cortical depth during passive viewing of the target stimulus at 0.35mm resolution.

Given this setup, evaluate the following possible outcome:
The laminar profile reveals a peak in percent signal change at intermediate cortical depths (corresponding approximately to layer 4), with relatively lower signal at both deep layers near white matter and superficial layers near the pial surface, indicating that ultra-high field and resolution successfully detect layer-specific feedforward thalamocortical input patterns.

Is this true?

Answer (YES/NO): NO